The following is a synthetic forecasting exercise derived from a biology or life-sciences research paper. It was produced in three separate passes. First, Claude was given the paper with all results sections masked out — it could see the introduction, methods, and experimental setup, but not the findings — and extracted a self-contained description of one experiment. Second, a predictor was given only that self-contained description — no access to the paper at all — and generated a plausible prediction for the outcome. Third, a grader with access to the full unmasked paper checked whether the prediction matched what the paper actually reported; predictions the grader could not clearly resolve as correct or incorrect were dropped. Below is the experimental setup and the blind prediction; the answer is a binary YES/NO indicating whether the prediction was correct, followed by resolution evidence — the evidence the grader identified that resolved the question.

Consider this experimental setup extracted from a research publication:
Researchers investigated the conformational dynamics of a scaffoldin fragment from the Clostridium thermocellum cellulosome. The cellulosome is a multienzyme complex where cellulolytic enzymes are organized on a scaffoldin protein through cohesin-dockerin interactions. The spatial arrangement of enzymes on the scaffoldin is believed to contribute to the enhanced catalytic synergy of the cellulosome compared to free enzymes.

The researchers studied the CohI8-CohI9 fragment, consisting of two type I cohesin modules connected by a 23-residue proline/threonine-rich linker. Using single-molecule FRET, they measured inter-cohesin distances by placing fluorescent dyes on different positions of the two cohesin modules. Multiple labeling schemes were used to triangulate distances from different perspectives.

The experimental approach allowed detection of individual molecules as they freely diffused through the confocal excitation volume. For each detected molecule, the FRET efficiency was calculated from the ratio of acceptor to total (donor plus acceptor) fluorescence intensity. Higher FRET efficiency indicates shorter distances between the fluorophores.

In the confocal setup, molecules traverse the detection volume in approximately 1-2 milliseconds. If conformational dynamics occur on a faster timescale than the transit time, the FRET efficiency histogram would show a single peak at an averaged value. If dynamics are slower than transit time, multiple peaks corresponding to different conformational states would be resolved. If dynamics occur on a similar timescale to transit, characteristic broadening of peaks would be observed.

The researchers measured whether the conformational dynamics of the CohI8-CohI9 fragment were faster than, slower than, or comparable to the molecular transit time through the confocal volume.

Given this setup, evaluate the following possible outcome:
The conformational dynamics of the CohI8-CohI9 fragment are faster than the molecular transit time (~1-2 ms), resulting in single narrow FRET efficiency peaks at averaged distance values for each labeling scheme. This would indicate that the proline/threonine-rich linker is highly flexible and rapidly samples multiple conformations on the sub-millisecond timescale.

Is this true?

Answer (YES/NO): NO